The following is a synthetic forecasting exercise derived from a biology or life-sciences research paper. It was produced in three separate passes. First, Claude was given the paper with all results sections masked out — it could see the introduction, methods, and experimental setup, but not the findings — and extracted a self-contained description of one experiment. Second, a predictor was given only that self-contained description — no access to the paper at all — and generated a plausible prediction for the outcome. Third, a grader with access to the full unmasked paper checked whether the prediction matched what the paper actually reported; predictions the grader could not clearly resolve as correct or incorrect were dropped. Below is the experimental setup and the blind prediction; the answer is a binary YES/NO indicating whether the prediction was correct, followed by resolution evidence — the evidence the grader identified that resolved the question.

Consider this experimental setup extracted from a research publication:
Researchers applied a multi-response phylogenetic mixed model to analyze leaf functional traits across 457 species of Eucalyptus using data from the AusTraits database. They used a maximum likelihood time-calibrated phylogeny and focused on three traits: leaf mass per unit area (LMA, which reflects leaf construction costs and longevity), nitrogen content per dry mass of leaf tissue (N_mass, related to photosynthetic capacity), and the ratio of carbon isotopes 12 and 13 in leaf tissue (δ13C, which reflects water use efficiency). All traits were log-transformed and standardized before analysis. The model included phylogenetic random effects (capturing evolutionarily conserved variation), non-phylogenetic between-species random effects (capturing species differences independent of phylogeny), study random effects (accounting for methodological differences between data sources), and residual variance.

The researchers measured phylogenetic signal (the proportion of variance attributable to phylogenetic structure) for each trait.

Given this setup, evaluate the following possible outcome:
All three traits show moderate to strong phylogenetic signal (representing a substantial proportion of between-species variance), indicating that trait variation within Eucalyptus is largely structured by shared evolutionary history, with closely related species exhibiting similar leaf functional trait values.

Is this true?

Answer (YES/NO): NO